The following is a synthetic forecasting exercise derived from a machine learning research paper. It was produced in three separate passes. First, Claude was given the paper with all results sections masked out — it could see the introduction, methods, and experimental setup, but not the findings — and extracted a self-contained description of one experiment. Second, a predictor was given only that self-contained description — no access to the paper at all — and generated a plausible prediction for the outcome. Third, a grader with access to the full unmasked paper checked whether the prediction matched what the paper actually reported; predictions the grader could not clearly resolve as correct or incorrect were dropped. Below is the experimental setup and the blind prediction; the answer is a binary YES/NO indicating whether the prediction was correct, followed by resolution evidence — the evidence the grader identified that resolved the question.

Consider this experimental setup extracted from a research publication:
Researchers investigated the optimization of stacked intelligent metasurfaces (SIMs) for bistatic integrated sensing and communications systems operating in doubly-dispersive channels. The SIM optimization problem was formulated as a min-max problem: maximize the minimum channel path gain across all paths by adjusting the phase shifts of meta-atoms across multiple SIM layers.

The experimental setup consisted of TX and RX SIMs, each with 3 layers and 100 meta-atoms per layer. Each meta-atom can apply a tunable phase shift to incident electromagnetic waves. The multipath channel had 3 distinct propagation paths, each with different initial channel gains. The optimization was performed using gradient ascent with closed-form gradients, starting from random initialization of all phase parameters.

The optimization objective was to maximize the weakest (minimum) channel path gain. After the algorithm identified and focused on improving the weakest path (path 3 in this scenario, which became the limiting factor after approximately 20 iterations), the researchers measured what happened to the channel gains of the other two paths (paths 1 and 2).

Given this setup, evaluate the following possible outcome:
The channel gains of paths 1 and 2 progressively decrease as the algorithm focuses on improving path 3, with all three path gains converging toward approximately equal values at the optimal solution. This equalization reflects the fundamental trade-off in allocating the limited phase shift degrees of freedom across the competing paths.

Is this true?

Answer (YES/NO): NO